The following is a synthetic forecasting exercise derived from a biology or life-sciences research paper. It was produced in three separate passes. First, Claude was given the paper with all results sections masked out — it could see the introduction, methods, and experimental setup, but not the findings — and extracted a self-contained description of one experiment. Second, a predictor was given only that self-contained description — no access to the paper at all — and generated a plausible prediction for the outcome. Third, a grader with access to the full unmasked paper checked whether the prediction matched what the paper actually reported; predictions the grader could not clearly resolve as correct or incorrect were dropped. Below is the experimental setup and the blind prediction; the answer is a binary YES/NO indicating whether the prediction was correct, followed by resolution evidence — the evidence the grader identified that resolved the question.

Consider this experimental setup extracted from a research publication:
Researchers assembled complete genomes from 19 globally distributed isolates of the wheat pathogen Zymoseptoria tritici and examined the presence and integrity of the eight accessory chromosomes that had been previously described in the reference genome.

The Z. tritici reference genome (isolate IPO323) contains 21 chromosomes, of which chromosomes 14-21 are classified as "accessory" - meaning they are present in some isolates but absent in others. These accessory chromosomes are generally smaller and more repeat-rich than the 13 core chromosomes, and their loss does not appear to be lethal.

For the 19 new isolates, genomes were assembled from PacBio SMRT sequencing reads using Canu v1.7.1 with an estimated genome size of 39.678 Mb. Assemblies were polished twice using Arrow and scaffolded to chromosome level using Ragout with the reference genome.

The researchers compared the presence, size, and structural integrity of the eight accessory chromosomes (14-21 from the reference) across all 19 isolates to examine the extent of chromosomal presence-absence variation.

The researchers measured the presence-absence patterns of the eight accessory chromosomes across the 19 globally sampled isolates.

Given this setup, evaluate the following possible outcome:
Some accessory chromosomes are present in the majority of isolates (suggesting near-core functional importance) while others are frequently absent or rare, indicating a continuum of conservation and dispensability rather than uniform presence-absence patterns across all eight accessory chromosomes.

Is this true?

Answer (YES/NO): YES